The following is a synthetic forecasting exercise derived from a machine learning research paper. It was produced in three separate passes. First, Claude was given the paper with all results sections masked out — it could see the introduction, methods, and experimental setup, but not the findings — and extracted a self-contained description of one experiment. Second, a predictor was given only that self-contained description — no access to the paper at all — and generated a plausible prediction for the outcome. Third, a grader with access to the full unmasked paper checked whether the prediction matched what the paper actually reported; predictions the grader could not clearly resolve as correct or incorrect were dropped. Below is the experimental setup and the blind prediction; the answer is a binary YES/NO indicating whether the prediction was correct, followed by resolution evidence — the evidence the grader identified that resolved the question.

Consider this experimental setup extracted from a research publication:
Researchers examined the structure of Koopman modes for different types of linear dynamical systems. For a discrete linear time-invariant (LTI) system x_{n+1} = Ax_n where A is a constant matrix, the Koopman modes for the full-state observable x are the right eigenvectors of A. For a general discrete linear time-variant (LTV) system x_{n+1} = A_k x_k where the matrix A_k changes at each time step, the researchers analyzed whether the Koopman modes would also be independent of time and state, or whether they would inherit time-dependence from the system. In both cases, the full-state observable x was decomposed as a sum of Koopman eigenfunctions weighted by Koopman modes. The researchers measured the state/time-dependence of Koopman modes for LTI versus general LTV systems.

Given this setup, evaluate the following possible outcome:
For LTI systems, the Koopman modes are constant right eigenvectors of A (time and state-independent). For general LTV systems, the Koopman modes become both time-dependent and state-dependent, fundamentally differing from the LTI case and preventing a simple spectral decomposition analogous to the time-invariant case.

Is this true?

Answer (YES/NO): NO